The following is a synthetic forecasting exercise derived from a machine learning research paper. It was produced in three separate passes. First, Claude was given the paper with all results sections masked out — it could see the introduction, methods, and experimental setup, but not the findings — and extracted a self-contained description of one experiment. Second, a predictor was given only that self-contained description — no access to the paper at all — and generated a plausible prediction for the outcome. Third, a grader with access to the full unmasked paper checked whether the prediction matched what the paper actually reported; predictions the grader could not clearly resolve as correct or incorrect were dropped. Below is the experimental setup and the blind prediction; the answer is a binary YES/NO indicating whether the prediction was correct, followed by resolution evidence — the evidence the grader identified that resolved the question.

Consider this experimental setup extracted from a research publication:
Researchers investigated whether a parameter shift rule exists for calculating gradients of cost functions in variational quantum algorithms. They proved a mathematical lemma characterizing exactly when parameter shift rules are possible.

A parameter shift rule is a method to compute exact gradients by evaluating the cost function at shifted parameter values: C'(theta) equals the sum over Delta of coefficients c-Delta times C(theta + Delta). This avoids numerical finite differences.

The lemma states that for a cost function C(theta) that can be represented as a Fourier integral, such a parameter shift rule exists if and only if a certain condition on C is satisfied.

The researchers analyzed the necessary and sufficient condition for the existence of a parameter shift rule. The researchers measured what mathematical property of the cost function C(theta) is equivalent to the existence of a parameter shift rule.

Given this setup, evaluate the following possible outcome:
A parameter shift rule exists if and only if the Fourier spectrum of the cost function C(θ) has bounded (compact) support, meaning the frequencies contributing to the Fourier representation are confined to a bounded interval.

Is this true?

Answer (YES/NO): NO